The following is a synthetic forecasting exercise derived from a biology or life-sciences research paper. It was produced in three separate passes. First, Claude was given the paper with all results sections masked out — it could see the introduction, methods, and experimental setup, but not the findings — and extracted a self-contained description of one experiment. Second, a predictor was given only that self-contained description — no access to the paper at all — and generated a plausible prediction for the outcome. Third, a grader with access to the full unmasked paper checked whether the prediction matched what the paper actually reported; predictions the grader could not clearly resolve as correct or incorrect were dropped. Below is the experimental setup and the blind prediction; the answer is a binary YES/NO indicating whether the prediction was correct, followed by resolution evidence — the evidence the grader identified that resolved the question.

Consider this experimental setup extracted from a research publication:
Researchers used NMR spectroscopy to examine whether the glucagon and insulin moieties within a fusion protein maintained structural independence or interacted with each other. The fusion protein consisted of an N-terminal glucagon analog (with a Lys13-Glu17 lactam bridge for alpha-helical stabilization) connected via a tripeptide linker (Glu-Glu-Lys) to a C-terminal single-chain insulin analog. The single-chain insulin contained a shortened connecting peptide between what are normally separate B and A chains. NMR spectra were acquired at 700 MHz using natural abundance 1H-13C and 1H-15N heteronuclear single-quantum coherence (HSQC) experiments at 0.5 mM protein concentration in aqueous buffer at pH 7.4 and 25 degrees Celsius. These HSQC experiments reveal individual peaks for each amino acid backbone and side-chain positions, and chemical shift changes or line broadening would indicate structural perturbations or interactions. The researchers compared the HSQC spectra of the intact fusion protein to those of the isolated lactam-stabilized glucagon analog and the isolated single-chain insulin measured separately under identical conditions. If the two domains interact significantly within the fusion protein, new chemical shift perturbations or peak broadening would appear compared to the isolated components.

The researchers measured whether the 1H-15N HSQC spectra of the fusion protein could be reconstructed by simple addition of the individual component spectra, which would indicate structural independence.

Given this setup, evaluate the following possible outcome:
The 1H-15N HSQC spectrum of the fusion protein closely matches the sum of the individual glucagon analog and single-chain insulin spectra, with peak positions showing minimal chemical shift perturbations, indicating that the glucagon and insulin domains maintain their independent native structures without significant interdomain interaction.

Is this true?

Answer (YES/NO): YES